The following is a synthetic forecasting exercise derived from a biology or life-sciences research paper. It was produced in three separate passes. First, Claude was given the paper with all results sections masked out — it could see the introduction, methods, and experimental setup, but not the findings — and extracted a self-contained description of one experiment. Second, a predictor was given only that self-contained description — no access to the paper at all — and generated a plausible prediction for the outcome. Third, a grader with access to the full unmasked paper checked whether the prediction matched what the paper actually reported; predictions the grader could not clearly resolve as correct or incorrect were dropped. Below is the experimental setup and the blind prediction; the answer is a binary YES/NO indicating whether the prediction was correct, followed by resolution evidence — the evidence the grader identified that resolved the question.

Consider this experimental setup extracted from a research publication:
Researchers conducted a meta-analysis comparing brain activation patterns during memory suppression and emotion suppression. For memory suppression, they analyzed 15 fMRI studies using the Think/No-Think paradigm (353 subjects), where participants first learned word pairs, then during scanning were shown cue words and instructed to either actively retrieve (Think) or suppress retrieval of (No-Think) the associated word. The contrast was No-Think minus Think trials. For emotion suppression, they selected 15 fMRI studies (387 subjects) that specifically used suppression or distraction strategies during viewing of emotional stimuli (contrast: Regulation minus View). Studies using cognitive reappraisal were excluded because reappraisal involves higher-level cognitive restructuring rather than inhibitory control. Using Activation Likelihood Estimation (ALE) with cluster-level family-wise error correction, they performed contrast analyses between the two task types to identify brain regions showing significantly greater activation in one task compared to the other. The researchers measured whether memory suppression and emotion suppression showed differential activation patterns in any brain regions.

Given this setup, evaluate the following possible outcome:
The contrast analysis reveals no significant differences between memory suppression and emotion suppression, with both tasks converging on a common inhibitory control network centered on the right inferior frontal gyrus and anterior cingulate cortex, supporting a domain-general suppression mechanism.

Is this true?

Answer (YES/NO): NO